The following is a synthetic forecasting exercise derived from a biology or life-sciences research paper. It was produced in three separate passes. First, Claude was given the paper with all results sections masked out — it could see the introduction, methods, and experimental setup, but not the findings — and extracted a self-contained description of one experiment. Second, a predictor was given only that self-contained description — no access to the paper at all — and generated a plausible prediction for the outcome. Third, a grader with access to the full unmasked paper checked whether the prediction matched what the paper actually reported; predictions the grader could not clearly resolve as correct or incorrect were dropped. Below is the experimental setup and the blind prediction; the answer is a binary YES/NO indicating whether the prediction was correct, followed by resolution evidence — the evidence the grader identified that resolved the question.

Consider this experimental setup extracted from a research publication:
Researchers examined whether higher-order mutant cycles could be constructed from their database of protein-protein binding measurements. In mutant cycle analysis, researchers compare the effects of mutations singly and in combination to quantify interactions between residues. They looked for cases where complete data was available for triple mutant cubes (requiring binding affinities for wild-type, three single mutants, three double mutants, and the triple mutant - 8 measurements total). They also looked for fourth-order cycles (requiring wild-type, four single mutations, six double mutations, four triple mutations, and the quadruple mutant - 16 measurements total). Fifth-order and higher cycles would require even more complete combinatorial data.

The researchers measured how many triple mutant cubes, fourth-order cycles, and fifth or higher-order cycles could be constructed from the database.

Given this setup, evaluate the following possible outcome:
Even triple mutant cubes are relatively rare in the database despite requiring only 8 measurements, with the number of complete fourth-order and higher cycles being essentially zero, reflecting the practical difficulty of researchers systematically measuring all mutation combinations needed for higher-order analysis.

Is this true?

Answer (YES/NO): NO